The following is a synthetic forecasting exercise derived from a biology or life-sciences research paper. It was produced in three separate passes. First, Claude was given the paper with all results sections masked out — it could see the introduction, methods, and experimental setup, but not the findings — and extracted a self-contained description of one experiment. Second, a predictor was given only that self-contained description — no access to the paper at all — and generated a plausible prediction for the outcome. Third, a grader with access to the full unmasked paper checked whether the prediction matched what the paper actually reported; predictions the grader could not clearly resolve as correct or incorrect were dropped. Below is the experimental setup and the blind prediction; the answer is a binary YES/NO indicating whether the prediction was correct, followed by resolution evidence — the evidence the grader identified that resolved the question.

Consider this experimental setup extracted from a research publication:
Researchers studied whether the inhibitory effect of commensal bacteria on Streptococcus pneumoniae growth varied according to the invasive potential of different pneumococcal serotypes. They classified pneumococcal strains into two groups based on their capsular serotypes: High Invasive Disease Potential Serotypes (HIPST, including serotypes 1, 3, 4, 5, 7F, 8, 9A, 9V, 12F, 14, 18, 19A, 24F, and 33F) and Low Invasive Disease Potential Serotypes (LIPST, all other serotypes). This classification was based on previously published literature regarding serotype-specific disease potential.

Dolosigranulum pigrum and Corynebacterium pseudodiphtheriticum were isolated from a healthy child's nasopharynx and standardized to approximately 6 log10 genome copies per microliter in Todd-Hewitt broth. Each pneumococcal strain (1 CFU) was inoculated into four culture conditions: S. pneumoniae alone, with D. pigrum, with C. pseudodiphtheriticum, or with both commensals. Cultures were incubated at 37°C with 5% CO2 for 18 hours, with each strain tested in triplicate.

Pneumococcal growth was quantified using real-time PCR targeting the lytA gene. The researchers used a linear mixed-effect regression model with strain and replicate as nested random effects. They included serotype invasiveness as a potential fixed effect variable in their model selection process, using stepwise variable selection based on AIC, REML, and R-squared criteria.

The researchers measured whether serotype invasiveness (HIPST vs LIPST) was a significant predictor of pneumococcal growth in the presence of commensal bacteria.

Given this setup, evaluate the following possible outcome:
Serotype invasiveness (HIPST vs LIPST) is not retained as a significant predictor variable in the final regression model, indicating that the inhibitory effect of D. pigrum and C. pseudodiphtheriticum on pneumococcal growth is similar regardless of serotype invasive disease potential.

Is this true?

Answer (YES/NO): YES